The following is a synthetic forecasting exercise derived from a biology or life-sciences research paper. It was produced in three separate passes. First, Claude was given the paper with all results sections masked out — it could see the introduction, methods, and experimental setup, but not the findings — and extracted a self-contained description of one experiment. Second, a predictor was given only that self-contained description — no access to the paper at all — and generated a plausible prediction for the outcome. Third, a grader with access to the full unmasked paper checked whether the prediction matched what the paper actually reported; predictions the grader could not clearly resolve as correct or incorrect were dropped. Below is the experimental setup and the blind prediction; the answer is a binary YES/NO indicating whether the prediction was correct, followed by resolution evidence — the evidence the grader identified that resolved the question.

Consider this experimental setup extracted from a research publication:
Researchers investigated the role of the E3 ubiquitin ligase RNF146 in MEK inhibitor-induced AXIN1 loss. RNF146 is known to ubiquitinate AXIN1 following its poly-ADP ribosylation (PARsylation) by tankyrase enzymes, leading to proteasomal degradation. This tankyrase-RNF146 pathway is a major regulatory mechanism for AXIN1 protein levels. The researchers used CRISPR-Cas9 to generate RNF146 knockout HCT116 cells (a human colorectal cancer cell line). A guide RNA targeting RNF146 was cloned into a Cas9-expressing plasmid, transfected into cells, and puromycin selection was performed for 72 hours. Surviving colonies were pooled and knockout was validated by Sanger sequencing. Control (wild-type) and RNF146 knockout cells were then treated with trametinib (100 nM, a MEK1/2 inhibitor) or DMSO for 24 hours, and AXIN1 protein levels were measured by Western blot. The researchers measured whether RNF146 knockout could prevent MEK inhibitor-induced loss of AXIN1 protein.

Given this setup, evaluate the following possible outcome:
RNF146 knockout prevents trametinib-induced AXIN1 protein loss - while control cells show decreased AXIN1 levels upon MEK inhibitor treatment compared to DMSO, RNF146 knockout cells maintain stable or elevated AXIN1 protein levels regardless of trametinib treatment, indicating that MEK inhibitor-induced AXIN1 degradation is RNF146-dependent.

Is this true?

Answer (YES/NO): NO